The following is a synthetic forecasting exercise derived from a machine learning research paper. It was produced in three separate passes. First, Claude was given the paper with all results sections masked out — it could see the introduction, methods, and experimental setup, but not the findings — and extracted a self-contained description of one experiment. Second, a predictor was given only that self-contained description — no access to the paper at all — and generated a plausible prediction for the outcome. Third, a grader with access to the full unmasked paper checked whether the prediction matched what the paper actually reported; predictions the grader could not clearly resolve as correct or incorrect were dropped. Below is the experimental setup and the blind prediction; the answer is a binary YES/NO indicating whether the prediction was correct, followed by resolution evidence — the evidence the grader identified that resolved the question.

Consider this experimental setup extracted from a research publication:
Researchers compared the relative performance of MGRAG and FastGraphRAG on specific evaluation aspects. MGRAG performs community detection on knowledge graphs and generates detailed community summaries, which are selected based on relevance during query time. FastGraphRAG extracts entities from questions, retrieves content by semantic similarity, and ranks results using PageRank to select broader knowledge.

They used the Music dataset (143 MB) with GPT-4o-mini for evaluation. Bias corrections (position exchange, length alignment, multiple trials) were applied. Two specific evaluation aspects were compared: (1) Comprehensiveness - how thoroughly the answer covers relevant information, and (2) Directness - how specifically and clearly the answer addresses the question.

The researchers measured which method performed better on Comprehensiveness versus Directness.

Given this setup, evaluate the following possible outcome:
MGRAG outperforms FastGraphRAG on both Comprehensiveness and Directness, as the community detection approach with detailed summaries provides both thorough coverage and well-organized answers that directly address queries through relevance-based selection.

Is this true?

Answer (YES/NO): NO